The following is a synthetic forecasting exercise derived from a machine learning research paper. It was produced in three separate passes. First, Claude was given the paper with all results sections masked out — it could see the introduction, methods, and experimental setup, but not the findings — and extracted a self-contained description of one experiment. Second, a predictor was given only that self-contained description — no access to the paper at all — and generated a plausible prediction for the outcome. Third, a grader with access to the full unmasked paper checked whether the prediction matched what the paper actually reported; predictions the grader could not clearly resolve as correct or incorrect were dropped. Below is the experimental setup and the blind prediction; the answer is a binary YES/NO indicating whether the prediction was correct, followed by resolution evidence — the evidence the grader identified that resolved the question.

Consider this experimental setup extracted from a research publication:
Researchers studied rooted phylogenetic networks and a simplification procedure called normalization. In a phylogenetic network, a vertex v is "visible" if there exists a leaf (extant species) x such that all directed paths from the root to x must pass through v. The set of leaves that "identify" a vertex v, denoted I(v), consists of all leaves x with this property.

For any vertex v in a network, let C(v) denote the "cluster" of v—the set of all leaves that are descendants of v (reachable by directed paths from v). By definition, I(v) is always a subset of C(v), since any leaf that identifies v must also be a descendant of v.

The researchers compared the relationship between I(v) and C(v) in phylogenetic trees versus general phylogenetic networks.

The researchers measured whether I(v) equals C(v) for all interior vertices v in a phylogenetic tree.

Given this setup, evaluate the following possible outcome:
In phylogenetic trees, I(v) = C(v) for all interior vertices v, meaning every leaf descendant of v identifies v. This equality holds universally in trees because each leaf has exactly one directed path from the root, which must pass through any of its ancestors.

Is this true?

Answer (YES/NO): YES